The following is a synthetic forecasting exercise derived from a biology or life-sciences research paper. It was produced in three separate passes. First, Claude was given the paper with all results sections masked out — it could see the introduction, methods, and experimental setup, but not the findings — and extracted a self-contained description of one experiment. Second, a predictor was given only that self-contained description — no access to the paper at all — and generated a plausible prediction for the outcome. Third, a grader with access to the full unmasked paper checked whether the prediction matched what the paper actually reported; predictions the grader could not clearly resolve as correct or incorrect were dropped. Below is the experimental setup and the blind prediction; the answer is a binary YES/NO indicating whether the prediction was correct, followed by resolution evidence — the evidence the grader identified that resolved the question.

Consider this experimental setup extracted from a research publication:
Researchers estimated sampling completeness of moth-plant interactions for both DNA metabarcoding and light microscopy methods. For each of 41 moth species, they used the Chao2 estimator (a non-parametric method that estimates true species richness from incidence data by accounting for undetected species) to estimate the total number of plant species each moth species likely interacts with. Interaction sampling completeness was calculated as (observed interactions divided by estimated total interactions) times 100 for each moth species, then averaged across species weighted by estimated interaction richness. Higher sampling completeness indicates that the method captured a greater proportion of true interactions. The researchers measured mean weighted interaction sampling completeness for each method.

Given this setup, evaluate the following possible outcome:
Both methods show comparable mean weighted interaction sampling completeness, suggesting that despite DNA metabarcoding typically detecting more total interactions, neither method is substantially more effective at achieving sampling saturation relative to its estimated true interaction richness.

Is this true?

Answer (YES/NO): NO